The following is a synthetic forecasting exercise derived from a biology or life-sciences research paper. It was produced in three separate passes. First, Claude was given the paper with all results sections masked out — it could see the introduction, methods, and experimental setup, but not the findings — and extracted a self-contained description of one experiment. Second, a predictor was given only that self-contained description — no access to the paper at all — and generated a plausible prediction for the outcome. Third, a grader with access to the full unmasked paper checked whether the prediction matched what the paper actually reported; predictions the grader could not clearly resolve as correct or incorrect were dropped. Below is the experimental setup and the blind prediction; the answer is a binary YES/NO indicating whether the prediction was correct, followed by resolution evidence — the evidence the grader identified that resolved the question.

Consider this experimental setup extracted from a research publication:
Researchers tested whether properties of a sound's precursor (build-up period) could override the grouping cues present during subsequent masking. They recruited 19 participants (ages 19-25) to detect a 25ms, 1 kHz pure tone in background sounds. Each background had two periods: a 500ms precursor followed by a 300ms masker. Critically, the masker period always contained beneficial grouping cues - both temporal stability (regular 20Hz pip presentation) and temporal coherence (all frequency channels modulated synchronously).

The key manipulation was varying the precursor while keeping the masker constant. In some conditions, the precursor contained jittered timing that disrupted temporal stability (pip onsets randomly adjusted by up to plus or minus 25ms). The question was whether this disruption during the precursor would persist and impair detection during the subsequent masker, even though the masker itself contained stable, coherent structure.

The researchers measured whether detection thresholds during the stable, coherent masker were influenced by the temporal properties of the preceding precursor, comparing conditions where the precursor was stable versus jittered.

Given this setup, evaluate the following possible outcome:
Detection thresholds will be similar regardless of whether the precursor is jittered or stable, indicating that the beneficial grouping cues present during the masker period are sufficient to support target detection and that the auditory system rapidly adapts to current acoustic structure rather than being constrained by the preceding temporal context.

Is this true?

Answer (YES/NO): NO